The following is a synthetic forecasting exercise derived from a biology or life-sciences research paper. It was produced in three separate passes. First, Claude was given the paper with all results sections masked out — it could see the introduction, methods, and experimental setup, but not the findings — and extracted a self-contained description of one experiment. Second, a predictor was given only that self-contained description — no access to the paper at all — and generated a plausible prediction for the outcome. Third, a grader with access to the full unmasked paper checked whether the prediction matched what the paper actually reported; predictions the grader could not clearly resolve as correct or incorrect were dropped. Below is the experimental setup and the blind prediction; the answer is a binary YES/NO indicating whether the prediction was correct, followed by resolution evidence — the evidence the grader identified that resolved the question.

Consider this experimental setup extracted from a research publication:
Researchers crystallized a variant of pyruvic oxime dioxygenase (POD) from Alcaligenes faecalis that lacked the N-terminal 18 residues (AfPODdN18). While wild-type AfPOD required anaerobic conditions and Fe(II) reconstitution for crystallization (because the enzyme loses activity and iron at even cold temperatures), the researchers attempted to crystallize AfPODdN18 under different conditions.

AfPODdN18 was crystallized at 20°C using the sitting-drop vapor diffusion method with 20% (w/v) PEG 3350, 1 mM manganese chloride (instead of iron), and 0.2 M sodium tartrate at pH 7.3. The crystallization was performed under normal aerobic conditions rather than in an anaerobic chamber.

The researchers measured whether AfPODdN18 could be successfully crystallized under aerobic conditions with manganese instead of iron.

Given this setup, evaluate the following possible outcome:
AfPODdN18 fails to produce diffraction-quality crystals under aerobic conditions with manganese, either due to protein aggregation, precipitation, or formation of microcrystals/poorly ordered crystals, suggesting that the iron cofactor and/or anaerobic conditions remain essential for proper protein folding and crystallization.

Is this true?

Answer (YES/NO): NO